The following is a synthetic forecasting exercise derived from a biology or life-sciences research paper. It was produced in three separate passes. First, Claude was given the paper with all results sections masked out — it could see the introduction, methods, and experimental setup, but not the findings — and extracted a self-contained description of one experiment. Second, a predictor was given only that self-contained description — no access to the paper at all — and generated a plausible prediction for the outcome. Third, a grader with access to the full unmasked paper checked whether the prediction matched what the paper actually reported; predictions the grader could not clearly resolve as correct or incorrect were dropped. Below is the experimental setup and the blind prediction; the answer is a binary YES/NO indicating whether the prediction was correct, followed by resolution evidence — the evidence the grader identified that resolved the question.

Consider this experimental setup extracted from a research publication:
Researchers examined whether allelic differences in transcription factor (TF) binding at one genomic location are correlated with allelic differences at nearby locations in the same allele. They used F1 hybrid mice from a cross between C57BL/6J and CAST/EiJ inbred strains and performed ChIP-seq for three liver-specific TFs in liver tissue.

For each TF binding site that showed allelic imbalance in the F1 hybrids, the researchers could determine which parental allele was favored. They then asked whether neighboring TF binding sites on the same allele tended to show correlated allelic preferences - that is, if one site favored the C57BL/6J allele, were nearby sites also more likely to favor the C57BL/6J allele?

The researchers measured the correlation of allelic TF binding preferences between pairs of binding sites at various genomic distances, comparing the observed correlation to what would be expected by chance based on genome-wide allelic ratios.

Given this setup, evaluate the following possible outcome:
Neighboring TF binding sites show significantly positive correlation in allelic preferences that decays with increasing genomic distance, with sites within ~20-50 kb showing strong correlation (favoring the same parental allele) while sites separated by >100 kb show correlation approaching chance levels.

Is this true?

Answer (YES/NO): NO